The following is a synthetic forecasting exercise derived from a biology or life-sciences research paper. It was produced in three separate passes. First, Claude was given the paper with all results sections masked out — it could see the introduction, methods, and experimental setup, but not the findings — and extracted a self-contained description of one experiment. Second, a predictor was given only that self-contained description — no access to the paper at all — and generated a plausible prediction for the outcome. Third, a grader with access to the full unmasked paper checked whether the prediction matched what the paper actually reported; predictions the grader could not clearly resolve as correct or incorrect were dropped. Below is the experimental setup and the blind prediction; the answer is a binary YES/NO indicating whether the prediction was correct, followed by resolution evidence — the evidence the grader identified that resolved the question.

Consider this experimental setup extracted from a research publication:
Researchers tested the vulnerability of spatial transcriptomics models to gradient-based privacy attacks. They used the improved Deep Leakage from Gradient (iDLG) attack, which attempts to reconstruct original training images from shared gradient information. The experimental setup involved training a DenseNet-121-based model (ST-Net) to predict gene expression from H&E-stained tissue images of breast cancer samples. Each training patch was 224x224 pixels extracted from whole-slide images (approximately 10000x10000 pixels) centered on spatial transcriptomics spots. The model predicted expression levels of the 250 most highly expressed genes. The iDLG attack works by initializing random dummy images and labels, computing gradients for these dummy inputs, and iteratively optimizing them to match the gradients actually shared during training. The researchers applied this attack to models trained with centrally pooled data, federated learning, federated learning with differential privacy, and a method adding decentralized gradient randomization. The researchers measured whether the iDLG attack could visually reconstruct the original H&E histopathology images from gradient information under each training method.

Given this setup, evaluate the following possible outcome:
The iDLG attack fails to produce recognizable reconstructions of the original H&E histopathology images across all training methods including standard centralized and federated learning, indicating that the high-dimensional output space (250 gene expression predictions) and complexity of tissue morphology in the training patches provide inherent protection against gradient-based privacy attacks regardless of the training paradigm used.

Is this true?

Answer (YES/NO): NO